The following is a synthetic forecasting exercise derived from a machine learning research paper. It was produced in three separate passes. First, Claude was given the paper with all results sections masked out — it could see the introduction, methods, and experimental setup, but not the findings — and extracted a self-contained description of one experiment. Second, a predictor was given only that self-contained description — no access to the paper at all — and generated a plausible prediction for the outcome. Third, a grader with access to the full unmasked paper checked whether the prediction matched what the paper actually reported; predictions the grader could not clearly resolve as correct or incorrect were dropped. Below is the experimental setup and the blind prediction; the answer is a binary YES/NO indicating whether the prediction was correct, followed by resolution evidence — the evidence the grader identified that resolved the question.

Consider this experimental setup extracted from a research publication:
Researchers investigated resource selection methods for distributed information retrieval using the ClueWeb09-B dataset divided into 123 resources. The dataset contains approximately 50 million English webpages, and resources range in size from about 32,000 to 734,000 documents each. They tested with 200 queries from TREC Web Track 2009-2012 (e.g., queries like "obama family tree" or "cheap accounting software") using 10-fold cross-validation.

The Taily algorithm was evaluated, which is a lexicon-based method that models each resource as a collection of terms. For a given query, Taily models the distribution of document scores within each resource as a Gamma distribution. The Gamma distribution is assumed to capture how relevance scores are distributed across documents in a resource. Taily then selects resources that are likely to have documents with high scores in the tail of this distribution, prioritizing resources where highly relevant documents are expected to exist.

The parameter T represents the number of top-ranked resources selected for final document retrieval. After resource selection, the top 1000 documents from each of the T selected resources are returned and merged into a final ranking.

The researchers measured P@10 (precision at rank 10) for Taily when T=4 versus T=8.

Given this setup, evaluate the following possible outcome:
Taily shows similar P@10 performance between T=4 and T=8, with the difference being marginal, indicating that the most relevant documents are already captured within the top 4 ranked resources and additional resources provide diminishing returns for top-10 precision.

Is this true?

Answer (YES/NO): NO